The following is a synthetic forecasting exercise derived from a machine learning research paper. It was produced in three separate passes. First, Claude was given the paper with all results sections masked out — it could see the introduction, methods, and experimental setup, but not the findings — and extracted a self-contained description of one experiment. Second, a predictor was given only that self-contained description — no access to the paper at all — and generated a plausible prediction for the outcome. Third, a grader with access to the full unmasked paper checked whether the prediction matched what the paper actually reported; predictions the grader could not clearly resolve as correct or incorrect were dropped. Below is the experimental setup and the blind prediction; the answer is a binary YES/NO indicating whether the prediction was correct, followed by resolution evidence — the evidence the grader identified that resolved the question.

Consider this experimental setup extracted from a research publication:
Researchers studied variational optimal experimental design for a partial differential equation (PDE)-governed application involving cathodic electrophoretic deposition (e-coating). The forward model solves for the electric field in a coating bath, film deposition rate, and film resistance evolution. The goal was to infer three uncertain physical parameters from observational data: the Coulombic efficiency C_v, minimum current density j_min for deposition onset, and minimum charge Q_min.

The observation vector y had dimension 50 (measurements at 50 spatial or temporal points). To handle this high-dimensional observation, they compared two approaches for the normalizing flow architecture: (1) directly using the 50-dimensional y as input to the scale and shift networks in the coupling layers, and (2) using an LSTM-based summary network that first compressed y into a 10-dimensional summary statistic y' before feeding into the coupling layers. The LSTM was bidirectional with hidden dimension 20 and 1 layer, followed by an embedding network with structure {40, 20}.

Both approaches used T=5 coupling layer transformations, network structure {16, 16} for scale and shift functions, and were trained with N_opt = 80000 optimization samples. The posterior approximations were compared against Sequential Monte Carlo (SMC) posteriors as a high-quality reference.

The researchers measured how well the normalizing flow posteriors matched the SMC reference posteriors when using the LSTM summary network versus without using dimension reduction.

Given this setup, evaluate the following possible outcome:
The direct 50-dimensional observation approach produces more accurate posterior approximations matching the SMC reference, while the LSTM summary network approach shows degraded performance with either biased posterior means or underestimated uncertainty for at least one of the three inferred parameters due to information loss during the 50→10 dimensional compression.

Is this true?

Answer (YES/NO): NO